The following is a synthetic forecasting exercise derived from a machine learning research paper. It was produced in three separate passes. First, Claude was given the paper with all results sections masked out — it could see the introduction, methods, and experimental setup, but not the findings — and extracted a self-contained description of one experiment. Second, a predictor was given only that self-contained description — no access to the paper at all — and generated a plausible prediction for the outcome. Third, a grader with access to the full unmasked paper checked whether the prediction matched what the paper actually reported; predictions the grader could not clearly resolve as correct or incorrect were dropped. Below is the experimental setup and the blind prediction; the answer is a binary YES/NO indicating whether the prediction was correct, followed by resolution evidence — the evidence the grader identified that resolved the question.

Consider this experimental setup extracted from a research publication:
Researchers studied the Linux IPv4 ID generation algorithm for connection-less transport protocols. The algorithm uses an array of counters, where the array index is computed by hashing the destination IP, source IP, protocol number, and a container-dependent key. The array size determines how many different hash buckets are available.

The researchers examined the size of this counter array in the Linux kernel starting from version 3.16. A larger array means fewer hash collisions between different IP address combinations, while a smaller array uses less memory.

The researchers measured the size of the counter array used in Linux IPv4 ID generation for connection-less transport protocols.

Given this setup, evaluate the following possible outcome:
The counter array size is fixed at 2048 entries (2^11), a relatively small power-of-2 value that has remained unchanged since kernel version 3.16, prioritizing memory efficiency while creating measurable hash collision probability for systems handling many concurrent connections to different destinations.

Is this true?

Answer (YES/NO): YES